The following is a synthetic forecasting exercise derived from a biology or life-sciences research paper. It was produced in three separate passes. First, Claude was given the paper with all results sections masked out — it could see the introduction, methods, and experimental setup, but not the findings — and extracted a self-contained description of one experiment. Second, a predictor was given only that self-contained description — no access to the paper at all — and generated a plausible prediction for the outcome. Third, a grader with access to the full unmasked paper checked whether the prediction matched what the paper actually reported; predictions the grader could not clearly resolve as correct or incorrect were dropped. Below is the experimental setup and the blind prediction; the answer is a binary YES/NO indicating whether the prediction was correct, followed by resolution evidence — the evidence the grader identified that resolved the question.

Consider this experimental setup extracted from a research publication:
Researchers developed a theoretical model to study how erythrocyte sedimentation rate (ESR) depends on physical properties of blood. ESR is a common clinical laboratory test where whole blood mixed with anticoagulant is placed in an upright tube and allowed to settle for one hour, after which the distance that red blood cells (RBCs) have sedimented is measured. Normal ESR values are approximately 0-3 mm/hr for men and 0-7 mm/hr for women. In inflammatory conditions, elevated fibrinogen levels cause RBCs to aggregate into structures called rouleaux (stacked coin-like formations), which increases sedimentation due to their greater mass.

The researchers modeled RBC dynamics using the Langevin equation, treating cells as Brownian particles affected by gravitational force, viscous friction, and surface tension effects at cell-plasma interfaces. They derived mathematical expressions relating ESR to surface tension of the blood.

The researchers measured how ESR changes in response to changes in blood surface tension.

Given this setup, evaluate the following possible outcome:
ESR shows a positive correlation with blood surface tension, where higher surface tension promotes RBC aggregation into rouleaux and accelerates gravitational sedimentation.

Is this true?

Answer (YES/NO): NO